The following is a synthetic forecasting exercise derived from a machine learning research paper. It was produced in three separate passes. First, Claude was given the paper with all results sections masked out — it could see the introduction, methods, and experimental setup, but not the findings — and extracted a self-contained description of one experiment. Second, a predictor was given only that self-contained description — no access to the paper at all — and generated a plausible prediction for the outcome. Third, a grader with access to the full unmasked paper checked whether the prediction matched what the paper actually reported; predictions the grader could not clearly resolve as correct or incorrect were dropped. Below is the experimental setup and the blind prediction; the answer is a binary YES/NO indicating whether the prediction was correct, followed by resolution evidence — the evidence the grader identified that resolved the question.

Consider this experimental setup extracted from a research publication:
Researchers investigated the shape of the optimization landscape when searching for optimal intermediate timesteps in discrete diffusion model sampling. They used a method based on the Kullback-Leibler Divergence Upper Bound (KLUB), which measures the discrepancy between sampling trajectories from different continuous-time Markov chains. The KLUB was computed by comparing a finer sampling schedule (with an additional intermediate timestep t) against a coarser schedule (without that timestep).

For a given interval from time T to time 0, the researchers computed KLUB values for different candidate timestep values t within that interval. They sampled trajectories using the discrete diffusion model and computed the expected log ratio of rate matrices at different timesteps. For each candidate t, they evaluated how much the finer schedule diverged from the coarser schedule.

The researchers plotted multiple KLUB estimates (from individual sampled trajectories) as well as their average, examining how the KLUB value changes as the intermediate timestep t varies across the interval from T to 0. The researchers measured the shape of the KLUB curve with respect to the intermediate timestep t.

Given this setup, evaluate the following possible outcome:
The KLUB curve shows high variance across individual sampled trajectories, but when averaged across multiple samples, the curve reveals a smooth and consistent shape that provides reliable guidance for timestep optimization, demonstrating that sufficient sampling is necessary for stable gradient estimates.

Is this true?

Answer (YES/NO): NO